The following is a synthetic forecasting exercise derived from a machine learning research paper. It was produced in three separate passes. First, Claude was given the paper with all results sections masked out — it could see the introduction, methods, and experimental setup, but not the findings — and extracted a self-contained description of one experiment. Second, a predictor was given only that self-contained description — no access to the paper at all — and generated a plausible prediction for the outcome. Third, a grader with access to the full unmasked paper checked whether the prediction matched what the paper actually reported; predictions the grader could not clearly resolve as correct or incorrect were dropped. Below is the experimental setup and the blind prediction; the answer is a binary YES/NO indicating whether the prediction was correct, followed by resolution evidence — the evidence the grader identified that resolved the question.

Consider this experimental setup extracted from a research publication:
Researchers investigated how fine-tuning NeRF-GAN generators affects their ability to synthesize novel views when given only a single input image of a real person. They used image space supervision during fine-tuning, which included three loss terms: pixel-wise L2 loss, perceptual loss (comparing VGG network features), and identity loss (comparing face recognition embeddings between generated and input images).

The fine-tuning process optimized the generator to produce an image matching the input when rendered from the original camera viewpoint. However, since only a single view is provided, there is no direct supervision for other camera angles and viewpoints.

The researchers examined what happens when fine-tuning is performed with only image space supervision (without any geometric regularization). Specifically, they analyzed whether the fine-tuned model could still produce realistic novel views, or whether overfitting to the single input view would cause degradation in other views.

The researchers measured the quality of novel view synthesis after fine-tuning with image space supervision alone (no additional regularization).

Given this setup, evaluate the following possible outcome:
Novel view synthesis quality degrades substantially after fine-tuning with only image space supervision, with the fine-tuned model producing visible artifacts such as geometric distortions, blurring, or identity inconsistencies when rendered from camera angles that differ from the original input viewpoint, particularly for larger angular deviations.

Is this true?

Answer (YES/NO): YES